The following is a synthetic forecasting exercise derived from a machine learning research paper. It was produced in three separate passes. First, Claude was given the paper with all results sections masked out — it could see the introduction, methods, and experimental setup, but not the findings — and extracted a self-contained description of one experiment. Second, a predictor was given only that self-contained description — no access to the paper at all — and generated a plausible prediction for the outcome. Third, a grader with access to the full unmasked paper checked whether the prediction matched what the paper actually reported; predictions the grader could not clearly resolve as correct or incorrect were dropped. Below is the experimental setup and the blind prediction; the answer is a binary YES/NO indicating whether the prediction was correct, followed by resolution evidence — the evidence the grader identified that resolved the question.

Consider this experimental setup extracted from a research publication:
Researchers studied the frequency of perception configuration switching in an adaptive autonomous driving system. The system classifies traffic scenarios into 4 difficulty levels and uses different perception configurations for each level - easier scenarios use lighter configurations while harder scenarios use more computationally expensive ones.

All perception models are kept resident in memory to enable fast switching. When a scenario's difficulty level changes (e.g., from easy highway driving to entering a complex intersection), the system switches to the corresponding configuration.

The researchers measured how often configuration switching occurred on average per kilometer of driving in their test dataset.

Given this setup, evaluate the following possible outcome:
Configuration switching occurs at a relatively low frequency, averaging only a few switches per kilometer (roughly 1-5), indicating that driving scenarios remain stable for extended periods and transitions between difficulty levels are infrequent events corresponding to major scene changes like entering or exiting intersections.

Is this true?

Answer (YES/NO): YES